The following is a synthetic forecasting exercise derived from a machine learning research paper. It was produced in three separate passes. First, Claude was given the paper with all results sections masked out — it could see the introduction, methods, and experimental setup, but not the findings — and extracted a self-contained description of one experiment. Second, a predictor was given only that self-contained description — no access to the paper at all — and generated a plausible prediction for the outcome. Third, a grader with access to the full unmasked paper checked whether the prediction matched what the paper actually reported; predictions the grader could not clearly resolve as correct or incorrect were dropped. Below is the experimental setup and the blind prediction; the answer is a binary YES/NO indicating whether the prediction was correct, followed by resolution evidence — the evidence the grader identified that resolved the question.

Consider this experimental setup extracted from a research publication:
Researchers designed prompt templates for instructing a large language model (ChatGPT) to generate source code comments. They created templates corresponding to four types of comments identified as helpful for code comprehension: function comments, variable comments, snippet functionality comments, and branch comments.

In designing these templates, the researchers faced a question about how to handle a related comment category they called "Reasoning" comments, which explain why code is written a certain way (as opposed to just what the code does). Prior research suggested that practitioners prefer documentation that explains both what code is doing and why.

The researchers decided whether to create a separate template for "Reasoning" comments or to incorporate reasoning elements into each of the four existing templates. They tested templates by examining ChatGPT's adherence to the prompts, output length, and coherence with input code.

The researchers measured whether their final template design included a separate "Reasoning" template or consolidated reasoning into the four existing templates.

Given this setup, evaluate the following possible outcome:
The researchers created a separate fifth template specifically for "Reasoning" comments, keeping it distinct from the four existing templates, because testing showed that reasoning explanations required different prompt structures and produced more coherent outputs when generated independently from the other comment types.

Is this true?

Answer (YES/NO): NO